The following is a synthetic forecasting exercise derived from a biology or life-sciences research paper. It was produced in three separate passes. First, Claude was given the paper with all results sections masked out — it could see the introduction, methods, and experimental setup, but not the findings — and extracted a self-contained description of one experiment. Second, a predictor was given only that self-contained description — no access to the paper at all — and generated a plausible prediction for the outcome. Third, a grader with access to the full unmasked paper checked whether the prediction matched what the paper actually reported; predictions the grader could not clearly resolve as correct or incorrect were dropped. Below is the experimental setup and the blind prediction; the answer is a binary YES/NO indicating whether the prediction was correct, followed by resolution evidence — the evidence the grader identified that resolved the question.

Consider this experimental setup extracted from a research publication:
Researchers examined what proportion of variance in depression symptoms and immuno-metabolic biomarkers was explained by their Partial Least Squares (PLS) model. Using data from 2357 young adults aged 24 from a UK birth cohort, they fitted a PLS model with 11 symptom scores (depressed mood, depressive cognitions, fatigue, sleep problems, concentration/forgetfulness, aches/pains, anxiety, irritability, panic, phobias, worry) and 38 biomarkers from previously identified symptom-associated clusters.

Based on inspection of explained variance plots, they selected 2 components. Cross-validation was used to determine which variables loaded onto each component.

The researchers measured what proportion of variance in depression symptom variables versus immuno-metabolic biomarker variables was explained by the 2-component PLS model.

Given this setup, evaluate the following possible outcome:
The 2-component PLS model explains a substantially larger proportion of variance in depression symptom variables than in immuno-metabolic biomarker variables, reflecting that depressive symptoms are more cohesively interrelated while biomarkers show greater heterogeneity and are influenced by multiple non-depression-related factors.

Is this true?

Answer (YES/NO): YES